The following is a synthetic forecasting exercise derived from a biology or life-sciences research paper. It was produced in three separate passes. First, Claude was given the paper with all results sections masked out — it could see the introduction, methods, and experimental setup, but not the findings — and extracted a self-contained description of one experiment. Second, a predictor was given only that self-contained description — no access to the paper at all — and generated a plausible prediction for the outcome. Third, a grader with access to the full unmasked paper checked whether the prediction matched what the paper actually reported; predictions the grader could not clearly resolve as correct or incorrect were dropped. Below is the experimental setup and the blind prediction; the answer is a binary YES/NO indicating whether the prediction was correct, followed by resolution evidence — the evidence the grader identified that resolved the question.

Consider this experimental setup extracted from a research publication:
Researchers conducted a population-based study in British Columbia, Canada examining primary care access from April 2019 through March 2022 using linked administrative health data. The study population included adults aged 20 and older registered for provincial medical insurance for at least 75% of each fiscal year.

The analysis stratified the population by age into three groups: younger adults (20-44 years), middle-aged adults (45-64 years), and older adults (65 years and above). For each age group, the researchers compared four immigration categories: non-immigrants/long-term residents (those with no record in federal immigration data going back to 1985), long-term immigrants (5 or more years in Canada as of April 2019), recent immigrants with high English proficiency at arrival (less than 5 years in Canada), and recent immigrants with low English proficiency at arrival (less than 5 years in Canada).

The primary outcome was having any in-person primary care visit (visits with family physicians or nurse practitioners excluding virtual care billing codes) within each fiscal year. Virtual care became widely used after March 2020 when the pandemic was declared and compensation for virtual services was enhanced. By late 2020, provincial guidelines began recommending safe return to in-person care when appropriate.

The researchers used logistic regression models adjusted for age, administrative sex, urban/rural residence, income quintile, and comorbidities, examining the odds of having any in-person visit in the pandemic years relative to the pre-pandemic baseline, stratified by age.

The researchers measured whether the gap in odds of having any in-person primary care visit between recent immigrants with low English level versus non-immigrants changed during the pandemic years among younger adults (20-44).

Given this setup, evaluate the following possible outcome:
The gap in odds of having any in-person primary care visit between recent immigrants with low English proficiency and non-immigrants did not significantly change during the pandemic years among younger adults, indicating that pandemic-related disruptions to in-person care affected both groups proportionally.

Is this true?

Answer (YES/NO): NO